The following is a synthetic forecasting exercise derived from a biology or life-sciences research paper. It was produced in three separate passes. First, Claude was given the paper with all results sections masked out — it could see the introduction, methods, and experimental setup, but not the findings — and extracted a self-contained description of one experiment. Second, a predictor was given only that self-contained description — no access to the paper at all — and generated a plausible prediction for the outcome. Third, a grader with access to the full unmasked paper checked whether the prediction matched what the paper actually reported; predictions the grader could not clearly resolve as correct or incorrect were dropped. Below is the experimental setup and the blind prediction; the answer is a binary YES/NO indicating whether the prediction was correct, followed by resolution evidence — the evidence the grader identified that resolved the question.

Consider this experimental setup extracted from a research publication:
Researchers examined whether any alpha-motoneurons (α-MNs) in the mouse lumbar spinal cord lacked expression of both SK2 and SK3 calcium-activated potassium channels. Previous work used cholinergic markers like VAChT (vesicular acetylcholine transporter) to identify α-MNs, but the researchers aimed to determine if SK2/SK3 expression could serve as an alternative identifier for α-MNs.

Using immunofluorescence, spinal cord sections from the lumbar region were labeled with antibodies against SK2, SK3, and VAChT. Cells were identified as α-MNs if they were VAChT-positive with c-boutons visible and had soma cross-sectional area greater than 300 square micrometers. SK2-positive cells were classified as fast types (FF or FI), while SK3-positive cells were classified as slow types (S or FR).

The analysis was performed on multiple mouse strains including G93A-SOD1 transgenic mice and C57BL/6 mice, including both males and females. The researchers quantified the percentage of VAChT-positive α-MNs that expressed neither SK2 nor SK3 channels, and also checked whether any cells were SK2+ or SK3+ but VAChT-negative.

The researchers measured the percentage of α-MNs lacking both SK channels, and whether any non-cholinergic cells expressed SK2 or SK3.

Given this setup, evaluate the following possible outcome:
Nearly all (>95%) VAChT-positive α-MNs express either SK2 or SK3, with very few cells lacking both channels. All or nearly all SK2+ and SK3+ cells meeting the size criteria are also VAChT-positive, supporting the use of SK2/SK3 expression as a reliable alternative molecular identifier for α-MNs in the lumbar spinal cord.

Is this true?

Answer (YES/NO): YES